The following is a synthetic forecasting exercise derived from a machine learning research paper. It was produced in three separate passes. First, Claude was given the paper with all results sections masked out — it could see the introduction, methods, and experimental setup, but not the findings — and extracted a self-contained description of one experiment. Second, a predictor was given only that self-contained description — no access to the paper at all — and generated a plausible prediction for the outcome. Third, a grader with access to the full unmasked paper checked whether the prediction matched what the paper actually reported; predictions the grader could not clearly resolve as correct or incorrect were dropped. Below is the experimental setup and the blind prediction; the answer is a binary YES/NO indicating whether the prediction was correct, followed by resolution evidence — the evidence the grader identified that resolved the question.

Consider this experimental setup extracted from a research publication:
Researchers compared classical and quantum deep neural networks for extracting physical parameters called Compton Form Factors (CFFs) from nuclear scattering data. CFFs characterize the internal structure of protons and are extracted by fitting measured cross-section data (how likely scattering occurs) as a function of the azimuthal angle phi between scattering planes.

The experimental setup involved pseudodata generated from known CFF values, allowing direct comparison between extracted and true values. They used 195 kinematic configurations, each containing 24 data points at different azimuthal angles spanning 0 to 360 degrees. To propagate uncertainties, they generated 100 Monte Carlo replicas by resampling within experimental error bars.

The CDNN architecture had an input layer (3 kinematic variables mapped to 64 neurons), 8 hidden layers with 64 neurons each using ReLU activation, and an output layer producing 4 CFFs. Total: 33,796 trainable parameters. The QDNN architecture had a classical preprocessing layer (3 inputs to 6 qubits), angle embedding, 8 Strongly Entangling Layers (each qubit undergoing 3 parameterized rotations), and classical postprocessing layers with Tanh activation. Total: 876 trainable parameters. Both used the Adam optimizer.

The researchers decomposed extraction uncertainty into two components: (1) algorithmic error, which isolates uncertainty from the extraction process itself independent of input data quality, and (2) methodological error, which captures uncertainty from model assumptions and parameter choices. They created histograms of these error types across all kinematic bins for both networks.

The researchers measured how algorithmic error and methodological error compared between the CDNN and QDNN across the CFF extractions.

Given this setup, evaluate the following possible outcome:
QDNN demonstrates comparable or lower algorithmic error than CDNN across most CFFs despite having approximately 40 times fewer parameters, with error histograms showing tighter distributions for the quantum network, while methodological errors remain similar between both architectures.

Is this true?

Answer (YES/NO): NO